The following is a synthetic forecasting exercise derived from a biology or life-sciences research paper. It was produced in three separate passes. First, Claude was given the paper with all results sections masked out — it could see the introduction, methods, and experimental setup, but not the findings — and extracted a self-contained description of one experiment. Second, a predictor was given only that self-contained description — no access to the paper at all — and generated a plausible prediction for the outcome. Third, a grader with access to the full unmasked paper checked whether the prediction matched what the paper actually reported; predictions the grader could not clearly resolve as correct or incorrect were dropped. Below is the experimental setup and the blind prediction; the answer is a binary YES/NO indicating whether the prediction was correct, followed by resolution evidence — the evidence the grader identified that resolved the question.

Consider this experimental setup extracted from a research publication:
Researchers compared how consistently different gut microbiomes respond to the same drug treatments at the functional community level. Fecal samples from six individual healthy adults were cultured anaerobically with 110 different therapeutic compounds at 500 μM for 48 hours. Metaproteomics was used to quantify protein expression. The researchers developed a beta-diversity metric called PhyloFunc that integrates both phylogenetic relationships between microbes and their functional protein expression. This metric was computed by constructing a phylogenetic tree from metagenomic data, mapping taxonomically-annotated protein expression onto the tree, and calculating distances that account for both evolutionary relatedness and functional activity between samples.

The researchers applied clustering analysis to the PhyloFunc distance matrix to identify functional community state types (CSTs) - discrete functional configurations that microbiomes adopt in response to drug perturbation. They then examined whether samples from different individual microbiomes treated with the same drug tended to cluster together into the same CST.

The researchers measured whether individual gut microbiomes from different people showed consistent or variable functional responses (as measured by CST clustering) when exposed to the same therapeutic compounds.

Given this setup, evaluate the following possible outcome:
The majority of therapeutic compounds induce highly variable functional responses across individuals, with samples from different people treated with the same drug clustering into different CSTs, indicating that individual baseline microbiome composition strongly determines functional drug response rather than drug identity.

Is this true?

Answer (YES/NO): NO